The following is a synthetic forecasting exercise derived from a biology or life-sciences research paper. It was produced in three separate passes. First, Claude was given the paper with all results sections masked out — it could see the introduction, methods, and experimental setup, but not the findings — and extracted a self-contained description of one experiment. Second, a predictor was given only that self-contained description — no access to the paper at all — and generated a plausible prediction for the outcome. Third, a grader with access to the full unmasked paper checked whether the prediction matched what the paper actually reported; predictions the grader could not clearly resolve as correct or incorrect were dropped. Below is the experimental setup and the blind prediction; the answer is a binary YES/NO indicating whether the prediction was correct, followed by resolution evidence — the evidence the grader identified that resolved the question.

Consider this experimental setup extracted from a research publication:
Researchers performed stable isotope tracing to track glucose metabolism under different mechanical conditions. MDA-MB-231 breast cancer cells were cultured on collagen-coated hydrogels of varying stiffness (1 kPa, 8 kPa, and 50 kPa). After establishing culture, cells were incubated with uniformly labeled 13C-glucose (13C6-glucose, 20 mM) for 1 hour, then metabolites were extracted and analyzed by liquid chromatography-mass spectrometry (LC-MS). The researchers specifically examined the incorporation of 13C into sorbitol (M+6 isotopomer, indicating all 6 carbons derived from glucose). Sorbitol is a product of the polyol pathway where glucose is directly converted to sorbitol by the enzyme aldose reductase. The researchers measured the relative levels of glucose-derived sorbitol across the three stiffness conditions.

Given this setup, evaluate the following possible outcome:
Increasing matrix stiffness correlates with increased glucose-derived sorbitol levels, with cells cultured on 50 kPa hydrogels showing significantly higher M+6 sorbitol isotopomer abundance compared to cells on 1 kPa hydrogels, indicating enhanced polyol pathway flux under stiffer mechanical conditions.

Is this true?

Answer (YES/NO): YES